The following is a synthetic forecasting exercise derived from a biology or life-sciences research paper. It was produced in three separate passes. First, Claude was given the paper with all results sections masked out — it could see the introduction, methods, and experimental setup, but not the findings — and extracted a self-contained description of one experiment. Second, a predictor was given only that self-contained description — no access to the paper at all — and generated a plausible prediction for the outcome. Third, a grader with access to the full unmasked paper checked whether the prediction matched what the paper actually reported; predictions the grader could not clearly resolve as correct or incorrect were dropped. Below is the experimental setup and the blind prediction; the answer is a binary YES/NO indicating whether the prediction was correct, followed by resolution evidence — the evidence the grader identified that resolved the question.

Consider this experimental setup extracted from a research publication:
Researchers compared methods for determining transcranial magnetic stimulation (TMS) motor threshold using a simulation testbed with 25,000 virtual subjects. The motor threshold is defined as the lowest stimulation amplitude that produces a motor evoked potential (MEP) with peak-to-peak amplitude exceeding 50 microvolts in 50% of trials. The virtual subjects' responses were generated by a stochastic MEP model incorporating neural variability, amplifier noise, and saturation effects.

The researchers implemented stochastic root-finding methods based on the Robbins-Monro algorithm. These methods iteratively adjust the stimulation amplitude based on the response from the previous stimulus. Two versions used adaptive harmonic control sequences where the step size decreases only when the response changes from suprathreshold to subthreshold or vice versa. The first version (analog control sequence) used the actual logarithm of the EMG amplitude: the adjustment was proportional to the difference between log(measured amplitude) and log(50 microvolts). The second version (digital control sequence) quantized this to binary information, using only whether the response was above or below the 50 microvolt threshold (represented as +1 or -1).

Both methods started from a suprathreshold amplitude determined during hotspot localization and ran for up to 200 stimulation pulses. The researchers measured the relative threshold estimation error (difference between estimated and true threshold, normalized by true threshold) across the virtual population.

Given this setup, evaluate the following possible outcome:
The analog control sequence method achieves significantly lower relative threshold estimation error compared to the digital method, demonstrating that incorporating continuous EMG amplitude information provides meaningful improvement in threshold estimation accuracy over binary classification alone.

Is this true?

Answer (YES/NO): NO